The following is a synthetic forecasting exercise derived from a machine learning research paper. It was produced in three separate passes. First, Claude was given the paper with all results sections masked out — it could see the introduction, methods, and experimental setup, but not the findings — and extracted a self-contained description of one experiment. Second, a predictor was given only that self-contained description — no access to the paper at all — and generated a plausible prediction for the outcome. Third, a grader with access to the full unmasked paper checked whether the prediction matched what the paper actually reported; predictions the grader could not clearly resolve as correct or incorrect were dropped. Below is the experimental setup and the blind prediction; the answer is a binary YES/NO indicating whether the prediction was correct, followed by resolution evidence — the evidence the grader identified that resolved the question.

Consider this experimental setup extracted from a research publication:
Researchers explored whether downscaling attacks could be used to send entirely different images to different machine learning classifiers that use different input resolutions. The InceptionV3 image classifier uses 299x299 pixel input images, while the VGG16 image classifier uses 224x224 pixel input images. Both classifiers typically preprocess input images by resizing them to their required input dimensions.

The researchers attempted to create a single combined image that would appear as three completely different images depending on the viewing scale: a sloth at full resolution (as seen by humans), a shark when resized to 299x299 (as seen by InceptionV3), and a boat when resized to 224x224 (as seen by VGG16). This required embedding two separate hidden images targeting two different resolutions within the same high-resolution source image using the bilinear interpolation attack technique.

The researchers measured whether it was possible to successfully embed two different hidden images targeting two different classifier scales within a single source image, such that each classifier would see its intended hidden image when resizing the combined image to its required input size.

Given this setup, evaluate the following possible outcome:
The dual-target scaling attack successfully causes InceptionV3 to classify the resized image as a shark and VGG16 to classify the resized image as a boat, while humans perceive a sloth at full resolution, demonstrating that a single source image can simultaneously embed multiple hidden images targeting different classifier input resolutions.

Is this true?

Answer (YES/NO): YES